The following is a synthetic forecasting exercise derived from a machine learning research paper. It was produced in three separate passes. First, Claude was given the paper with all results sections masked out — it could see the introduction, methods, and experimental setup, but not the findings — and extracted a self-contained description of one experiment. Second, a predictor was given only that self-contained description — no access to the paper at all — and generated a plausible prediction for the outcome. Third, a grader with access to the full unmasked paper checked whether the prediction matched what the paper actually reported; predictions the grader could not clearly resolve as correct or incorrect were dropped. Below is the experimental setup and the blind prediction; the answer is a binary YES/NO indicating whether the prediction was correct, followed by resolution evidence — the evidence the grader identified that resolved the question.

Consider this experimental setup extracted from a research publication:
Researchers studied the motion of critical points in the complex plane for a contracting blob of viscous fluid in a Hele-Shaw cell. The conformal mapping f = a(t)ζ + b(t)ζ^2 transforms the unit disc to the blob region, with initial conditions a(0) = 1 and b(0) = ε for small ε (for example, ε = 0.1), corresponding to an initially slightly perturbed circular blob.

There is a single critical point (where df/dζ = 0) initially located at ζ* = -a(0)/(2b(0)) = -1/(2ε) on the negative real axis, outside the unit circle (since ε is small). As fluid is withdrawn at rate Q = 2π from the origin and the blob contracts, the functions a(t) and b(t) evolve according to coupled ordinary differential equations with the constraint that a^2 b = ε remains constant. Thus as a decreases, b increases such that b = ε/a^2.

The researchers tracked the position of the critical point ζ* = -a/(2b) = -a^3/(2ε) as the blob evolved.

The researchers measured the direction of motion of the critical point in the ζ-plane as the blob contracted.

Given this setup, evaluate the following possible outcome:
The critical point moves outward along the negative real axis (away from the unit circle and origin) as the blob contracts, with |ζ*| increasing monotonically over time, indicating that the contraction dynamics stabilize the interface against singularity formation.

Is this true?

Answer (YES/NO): NO